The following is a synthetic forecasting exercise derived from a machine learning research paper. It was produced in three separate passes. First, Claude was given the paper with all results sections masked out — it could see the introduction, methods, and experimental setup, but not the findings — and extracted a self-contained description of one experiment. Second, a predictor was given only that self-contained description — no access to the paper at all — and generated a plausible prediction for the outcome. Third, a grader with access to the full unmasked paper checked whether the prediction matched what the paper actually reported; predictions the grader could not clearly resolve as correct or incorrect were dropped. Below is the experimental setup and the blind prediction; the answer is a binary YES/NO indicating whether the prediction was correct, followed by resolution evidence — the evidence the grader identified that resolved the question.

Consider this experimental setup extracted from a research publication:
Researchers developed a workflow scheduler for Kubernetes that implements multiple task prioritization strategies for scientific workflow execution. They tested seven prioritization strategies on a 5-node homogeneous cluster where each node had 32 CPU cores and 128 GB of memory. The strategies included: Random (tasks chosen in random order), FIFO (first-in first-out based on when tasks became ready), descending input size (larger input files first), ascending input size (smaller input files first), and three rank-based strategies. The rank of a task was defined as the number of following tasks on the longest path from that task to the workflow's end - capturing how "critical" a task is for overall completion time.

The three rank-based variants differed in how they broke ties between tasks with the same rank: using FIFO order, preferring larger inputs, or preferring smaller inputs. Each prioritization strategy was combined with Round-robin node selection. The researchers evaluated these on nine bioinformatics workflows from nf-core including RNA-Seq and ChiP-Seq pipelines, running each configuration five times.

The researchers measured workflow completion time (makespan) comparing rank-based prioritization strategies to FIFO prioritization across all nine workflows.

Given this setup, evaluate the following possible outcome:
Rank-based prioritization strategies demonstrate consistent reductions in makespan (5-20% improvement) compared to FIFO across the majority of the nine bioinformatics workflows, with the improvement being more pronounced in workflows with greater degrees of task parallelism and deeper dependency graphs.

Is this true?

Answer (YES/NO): YES